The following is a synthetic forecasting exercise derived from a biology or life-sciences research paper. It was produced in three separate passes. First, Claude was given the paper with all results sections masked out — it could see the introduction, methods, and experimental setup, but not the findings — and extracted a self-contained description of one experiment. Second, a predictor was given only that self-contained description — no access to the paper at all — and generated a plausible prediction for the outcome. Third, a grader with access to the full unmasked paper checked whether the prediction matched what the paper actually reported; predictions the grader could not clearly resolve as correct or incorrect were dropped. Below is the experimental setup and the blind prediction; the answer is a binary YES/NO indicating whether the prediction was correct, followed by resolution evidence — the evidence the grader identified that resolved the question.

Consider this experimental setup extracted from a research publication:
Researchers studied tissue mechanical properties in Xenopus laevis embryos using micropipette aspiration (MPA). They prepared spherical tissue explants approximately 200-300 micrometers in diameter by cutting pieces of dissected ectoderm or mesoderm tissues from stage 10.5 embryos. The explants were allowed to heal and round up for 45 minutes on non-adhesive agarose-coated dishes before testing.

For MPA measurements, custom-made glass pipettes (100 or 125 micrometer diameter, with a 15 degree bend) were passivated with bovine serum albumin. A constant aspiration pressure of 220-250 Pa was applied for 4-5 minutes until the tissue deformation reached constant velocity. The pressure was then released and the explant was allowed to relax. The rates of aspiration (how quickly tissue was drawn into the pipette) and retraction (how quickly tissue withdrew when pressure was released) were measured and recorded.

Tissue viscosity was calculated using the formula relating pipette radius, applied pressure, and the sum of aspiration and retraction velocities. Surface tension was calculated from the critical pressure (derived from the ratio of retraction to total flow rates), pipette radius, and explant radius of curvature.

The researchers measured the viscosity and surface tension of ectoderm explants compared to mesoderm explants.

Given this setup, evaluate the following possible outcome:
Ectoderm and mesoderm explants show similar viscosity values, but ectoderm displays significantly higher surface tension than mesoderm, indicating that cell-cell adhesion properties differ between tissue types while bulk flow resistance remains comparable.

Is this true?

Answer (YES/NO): NO